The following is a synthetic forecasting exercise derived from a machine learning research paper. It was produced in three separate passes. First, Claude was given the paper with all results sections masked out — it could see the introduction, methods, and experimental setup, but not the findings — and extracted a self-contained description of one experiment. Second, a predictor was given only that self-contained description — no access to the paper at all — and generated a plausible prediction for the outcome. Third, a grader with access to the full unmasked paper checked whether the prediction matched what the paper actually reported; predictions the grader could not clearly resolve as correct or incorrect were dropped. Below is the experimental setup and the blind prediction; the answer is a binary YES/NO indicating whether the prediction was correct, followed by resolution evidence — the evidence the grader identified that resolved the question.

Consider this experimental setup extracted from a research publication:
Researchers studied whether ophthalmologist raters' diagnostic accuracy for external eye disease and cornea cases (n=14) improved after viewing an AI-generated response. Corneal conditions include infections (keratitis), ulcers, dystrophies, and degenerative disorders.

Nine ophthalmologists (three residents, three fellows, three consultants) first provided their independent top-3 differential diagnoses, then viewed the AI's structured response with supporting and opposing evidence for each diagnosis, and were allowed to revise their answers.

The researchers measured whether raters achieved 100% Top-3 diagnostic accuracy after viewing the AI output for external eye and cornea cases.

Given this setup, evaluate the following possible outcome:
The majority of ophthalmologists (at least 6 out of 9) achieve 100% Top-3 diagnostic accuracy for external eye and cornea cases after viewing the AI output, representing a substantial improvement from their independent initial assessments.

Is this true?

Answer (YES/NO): NO